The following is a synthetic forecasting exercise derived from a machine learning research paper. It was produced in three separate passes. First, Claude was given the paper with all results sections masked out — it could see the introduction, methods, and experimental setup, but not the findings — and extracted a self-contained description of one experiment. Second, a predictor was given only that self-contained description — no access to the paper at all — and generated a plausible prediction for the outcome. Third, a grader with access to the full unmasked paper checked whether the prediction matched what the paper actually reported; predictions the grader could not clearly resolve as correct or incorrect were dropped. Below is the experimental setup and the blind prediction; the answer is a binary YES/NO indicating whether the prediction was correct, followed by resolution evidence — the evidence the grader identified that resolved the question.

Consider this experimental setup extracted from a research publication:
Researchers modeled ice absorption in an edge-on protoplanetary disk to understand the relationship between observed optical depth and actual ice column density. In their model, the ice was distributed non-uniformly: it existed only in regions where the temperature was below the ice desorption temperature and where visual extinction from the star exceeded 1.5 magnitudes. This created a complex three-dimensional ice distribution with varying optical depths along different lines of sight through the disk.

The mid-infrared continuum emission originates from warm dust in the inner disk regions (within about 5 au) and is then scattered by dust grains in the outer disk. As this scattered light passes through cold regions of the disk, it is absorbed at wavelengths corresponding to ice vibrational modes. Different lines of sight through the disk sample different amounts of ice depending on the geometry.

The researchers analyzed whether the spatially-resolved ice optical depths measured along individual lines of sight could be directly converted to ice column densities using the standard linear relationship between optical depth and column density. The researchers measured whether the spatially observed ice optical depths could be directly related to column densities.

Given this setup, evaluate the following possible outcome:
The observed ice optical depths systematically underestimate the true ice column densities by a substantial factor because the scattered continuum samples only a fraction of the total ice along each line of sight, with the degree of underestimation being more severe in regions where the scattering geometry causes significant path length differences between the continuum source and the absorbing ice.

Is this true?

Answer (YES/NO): NO